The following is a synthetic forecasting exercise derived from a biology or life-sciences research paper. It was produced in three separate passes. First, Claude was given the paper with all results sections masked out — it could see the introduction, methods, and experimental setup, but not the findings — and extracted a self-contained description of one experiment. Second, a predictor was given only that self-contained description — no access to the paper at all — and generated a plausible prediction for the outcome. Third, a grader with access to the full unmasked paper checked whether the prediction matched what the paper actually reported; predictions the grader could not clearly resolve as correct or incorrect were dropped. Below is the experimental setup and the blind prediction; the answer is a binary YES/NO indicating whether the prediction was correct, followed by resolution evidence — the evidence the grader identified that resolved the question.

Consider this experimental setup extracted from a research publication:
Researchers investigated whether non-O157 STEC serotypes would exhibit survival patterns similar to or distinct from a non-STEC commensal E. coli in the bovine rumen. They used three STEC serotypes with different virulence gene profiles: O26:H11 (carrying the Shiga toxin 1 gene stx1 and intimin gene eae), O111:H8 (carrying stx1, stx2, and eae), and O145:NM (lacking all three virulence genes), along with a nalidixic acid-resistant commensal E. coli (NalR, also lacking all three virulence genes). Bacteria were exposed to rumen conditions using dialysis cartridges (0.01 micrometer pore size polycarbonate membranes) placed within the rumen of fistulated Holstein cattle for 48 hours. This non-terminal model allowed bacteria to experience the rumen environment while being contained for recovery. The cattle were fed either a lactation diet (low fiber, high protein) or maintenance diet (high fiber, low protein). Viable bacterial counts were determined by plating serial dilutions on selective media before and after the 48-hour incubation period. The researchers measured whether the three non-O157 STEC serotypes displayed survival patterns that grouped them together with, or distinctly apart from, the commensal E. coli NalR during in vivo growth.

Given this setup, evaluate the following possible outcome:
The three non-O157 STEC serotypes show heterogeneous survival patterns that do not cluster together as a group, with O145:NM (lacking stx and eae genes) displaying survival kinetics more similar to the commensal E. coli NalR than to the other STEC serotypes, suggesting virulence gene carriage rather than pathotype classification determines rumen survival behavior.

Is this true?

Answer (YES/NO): NO